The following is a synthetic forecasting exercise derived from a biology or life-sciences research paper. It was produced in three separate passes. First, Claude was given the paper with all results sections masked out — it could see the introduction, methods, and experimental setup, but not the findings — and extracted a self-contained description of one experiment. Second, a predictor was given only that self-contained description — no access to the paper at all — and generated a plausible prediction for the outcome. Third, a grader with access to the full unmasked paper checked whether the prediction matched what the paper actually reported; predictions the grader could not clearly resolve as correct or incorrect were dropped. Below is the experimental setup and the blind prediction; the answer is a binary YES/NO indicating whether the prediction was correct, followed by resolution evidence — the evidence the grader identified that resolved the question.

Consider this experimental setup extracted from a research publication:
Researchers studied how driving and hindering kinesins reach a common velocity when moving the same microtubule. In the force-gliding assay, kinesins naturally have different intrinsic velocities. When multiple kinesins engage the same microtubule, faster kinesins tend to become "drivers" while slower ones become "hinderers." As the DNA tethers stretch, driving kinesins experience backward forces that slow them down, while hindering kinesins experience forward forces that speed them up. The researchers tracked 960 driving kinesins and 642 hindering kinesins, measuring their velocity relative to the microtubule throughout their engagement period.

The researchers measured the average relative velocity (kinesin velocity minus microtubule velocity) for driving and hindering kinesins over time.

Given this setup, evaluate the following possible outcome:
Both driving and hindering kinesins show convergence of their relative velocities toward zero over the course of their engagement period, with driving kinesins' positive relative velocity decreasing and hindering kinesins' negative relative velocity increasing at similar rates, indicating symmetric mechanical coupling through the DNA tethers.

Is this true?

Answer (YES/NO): NO